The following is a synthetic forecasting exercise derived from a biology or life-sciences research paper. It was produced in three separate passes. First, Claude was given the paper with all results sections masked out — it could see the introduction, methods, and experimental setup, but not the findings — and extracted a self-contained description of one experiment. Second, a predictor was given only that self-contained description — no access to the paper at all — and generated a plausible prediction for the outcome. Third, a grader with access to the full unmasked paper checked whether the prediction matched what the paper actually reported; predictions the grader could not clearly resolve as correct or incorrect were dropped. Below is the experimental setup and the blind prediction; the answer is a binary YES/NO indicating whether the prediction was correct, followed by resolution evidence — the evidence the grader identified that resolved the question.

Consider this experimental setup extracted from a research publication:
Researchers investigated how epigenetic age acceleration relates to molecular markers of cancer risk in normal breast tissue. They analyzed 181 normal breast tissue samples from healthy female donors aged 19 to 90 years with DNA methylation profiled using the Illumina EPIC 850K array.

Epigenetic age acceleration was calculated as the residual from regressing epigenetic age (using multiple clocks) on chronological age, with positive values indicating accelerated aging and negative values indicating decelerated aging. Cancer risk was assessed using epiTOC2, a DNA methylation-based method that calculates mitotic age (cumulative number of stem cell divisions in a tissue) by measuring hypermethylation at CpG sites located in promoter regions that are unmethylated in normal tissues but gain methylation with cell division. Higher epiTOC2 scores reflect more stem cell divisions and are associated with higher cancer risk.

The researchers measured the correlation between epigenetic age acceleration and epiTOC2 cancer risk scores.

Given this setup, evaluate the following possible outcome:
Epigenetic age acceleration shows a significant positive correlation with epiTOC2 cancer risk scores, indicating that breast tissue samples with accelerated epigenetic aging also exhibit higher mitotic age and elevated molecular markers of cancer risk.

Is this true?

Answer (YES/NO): YES